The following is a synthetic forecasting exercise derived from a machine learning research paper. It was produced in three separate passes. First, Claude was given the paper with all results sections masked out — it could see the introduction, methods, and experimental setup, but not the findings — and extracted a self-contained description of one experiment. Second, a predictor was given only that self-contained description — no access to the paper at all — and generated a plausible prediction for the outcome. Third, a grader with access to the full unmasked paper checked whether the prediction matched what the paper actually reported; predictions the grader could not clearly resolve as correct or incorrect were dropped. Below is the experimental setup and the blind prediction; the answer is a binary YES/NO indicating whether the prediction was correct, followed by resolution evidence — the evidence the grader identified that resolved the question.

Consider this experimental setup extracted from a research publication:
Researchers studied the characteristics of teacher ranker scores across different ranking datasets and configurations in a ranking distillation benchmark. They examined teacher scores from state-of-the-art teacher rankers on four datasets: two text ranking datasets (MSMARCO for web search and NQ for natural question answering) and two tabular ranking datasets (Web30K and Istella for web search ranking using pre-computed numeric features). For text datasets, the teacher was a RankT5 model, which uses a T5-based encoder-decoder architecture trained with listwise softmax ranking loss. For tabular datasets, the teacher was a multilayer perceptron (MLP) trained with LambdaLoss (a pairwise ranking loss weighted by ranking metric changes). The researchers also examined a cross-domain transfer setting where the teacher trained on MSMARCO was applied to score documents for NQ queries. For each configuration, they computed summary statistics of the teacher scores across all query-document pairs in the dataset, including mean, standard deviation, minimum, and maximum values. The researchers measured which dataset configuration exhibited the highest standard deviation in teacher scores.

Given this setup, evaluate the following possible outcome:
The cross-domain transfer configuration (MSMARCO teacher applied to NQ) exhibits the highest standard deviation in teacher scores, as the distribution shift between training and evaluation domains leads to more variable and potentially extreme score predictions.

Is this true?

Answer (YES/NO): NO